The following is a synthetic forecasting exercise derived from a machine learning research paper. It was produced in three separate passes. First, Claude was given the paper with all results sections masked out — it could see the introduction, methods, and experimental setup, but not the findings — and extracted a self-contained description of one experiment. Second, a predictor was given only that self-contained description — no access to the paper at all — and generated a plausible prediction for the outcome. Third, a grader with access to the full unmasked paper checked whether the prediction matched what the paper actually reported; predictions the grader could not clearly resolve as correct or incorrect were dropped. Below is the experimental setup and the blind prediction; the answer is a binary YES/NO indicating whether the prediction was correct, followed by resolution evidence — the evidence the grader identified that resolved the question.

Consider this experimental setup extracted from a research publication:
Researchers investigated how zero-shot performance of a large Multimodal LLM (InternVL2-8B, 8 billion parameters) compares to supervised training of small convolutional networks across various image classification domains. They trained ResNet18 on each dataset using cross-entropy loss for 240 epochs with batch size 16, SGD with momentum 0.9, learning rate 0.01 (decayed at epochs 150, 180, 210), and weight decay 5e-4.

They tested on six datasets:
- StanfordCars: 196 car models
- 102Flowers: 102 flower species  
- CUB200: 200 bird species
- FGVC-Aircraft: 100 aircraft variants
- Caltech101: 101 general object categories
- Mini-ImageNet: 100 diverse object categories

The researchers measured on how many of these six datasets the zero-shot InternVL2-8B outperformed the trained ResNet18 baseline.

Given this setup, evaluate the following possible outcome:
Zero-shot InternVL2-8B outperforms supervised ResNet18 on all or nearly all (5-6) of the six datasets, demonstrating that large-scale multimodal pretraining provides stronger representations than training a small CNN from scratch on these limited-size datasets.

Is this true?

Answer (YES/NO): NO